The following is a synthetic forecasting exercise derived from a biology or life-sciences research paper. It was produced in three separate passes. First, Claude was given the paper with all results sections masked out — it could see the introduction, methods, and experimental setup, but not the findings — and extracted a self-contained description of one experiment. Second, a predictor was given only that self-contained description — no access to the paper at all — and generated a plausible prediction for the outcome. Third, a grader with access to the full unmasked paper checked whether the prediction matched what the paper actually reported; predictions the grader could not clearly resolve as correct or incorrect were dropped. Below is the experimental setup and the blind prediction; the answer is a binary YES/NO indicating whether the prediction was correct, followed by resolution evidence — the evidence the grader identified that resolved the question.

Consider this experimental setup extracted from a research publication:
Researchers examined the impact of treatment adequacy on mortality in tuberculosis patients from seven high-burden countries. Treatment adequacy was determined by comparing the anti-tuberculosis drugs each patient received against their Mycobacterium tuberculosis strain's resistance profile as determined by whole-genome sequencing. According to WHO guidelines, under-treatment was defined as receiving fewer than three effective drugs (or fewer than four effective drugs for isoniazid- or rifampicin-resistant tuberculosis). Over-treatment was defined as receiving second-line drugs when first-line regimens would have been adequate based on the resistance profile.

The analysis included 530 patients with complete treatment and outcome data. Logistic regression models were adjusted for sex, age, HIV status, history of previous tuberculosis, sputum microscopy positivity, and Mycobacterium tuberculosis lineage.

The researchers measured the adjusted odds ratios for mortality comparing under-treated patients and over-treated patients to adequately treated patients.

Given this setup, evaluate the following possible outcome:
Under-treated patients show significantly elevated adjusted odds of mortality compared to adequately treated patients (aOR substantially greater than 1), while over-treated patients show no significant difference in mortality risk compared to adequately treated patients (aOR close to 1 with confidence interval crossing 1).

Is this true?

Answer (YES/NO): NO